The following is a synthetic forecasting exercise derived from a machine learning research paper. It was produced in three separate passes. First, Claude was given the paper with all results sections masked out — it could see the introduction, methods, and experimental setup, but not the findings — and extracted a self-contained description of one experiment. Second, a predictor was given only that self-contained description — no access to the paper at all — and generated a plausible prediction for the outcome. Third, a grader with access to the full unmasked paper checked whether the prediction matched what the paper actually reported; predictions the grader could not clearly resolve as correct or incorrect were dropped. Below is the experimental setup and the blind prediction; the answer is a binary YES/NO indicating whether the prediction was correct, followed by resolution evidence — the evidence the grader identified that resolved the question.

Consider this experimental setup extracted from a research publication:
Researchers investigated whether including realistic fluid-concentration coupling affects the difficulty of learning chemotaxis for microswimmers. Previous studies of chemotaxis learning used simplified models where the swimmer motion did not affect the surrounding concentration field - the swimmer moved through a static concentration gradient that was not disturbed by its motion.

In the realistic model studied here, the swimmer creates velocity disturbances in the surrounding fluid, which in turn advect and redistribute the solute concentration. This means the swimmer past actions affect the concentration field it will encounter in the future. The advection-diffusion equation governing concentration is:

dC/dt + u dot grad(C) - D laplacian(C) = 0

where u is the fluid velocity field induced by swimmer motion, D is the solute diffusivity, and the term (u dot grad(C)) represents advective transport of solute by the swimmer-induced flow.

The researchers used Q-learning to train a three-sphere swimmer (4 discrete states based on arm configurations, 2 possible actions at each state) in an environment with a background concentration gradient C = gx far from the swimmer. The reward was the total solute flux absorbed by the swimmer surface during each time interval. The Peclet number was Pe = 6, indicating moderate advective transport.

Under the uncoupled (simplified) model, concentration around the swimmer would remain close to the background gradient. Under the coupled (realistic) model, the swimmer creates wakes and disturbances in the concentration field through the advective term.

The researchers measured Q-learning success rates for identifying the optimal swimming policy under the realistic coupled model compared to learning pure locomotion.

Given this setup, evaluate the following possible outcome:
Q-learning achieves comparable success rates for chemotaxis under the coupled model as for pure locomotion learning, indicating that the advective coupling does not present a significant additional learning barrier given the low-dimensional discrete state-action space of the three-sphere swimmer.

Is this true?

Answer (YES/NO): NO